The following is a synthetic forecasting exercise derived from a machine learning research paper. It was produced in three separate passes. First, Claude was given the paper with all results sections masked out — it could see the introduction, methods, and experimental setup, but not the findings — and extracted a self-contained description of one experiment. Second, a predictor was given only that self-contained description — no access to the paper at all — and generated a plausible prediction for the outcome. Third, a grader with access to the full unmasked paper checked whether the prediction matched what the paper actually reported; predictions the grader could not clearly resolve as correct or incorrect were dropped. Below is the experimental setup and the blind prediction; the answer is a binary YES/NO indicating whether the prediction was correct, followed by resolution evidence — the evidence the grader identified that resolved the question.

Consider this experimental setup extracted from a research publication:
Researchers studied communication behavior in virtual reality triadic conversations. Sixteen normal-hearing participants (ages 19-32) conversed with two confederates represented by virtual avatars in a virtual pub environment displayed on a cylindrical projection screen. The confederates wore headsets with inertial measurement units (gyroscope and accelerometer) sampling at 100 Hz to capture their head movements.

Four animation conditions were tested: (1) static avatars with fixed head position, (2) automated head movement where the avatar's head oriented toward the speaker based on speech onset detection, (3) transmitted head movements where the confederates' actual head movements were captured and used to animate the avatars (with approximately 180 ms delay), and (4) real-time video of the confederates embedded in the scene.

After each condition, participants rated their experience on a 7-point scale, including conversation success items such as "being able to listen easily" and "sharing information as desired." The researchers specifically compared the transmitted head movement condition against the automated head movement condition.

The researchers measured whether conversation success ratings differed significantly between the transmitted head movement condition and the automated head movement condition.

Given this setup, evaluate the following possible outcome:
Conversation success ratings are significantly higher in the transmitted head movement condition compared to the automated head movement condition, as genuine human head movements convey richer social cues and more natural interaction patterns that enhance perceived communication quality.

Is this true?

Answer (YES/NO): NO